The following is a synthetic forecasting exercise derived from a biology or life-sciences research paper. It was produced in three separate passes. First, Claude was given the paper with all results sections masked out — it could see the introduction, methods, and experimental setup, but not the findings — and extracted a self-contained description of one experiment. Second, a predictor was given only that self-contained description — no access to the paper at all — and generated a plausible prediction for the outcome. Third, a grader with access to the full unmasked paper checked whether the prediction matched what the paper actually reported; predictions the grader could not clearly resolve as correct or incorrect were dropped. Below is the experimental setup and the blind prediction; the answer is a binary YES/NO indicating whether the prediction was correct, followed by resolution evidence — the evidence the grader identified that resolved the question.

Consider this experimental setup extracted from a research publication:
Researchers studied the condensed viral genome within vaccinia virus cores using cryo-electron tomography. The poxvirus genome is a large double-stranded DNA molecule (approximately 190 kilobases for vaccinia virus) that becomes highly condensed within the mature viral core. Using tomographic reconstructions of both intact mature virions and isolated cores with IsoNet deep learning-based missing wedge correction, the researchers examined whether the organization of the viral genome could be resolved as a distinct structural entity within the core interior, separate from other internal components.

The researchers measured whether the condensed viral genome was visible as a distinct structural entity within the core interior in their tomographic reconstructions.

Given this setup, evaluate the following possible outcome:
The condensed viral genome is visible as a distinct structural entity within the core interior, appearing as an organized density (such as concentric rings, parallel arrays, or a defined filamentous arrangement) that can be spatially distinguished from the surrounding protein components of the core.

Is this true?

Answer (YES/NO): YES